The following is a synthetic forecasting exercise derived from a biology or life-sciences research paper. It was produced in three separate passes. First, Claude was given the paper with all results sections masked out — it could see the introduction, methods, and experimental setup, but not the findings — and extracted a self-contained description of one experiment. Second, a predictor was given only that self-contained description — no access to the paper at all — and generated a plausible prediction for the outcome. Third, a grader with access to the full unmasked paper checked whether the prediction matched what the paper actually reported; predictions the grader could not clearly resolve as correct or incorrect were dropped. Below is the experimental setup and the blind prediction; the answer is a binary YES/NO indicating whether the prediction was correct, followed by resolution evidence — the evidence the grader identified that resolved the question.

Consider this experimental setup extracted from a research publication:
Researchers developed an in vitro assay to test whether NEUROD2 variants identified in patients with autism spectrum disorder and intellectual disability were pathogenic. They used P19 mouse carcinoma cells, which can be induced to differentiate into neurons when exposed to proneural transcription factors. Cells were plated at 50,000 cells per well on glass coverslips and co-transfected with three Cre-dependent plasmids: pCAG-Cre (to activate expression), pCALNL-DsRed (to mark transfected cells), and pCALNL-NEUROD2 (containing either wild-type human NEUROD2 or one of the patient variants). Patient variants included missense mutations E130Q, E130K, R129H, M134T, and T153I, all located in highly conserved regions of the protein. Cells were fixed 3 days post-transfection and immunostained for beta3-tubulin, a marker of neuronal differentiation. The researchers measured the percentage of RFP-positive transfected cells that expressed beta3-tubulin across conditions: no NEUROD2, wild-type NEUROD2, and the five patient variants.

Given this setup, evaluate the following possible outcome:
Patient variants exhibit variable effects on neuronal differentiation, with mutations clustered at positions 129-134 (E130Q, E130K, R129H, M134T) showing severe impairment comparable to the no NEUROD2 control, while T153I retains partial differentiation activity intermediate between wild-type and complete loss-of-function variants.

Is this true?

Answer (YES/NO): NO